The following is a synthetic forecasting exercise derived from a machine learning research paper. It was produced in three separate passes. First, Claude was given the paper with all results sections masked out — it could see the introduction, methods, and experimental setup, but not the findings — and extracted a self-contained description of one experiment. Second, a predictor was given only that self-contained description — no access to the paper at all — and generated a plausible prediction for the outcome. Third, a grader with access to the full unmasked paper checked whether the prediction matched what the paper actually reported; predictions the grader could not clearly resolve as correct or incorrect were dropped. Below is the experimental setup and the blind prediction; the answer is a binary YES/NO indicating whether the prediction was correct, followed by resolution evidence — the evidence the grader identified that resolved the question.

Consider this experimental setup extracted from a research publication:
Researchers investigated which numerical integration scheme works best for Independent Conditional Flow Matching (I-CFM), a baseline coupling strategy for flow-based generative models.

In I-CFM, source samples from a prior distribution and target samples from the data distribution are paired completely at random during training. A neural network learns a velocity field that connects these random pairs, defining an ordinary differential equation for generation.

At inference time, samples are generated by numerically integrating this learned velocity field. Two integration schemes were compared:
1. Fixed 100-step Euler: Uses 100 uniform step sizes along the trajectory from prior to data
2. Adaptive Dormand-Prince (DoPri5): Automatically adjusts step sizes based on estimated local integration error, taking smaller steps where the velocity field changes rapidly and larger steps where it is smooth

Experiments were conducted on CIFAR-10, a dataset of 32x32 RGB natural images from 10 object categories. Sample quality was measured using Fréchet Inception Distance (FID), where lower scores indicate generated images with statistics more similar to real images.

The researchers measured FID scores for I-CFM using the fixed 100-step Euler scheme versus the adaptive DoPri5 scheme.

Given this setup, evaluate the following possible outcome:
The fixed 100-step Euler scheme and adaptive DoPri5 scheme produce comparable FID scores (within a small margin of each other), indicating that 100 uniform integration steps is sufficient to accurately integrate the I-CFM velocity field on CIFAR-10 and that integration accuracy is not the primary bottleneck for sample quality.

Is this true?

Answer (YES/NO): NO